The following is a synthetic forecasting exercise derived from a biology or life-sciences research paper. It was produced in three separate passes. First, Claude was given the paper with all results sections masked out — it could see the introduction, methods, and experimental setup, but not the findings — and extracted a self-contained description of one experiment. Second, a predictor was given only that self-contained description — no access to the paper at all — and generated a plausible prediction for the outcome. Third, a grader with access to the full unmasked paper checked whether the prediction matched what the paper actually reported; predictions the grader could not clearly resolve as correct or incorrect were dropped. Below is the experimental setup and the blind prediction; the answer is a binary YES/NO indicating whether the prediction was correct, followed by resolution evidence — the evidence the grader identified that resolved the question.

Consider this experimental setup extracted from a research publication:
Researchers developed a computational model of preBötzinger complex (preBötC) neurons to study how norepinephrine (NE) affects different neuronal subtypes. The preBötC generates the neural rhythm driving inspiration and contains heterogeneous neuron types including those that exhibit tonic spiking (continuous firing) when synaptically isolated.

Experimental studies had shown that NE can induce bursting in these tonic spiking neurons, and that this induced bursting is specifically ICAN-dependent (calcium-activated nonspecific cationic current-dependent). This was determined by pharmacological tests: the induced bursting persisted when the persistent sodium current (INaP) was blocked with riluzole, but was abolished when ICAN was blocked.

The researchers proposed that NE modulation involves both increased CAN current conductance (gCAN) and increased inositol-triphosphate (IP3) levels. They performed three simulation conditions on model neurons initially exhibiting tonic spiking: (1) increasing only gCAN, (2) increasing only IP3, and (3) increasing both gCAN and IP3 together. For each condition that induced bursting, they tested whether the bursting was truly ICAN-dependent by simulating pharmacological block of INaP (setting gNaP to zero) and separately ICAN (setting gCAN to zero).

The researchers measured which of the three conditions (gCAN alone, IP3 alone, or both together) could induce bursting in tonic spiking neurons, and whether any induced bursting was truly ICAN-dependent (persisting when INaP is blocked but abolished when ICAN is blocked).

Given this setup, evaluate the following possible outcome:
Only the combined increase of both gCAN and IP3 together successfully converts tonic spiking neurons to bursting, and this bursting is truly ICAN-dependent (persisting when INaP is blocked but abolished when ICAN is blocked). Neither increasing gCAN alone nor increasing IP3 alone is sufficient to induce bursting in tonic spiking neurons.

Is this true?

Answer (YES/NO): NO